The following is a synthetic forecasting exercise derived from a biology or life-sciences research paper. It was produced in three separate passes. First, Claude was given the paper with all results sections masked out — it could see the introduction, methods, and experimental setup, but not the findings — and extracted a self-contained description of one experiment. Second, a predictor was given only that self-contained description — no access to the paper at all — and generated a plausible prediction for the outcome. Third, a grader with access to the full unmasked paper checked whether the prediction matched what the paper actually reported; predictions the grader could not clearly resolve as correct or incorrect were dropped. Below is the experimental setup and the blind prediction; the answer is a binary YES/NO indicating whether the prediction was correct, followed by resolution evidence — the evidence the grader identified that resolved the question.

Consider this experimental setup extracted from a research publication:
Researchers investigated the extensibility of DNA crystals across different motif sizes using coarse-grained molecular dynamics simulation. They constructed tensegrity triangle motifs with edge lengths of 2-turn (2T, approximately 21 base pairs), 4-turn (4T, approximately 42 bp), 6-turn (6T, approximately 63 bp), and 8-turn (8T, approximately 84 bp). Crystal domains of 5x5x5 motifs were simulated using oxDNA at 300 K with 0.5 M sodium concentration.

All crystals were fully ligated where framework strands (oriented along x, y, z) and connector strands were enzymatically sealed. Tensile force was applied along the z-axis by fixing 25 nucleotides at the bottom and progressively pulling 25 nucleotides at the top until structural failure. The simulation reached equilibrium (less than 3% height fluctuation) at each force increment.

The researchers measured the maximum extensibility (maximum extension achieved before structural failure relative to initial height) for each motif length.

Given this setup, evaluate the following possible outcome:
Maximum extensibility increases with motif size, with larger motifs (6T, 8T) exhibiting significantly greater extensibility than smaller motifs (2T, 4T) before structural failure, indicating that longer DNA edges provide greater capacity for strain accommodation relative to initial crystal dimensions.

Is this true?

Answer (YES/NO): YES